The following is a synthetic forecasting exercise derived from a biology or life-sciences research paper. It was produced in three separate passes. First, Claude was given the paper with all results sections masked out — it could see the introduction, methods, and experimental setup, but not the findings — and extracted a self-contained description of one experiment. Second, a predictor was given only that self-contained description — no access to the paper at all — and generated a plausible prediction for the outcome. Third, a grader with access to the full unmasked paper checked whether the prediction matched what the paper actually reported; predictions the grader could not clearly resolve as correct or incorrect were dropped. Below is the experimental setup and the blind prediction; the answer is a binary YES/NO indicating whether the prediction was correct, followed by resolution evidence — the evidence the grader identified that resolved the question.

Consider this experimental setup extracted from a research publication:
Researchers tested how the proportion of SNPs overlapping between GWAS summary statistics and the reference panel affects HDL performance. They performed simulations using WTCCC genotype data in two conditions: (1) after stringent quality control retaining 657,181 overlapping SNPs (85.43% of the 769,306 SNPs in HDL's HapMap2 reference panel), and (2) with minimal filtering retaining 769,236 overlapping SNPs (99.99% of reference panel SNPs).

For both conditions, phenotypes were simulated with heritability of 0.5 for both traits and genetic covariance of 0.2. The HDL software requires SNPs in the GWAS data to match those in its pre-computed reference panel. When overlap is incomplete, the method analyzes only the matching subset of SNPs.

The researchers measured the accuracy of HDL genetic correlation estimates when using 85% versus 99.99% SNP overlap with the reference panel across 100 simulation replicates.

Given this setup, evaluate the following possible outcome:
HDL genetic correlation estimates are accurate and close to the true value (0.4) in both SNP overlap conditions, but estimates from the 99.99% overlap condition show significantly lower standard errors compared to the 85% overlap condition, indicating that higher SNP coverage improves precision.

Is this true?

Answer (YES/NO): NO